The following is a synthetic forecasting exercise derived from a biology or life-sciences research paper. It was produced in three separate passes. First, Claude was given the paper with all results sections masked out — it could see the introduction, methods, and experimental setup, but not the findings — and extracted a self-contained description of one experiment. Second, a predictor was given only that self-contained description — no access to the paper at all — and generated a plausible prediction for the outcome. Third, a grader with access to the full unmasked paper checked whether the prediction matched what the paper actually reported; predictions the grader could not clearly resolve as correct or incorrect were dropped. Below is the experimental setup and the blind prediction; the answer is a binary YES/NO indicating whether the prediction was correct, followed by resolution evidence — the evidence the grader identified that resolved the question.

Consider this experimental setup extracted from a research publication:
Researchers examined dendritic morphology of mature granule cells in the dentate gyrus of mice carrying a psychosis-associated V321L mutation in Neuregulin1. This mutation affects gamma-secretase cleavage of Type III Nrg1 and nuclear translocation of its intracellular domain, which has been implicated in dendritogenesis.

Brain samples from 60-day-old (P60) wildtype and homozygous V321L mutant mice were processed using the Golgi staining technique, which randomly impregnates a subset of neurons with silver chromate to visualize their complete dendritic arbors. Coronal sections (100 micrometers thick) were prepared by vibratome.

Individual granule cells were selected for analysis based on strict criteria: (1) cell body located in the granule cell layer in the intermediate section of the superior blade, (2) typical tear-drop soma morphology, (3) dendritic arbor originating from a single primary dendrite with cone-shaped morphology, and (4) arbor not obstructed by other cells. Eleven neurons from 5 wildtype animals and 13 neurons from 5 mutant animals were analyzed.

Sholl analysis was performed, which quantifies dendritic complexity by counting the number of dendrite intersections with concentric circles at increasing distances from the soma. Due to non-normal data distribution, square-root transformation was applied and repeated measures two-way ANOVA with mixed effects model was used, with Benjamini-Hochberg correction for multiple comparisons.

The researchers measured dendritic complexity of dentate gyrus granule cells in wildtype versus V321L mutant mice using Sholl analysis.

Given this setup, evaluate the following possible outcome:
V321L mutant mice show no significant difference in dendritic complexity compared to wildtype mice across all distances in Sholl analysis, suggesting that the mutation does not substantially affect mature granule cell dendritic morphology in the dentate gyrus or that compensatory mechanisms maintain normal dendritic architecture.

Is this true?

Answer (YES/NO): NO